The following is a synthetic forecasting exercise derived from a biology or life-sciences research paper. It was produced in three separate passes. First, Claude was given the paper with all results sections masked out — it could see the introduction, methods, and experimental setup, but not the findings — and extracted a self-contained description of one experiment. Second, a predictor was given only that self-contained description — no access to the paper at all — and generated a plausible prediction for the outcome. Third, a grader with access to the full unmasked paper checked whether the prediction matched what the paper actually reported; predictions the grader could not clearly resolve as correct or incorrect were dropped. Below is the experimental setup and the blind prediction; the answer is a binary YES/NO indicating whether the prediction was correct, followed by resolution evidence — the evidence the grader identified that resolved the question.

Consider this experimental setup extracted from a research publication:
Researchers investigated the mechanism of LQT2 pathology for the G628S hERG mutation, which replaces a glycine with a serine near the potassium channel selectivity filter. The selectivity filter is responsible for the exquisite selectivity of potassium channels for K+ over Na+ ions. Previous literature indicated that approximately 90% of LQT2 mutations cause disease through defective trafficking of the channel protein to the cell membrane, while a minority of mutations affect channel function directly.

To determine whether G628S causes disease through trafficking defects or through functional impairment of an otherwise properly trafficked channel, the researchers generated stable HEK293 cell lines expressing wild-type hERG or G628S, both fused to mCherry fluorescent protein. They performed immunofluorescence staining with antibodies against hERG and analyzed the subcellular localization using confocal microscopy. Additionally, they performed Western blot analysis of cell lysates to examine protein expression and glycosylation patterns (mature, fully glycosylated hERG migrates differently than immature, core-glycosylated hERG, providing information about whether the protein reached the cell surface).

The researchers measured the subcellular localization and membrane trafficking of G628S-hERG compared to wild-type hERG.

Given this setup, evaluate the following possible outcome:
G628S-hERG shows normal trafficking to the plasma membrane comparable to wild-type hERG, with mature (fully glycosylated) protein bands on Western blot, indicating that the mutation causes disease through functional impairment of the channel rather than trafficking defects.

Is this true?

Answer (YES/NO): YES